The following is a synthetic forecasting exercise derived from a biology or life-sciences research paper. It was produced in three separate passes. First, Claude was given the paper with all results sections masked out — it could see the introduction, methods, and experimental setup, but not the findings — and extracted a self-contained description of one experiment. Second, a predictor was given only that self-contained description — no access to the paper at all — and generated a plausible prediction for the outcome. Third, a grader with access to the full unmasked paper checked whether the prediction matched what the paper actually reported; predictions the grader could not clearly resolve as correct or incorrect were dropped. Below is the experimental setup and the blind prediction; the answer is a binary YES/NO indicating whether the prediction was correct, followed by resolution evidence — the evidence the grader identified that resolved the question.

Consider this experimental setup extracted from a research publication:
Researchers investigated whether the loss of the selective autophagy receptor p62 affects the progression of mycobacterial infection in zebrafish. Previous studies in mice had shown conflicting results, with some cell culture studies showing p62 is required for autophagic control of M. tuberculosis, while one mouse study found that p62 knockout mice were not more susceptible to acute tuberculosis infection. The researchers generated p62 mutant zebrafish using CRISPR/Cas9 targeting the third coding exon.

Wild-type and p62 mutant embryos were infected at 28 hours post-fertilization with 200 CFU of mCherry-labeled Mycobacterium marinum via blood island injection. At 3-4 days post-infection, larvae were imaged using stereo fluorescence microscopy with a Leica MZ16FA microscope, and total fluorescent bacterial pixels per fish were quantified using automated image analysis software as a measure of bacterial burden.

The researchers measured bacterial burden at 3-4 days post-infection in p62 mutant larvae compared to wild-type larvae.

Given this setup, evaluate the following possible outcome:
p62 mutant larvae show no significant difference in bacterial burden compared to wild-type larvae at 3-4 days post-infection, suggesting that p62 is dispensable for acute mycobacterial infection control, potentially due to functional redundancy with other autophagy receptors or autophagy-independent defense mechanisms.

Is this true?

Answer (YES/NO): NO